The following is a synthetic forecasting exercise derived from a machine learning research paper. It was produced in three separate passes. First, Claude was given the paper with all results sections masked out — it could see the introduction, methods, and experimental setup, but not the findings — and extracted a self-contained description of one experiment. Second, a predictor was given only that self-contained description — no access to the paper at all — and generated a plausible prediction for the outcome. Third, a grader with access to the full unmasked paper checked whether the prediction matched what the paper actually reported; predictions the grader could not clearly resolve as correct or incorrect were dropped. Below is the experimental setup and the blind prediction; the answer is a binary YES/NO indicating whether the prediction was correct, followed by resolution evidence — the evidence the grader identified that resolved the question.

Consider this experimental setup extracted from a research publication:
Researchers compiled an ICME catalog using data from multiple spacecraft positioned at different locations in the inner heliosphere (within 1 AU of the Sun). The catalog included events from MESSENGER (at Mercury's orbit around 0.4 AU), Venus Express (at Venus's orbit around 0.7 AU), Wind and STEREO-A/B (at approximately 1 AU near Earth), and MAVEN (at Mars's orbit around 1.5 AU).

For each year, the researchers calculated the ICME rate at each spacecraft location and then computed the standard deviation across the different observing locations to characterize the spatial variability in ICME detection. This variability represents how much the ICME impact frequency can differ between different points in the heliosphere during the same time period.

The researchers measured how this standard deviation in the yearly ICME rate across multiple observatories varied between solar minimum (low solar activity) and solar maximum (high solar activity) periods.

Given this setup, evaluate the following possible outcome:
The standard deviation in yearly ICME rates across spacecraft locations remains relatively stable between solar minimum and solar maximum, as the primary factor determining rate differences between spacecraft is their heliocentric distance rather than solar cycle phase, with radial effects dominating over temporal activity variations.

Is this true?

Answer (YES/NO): NO